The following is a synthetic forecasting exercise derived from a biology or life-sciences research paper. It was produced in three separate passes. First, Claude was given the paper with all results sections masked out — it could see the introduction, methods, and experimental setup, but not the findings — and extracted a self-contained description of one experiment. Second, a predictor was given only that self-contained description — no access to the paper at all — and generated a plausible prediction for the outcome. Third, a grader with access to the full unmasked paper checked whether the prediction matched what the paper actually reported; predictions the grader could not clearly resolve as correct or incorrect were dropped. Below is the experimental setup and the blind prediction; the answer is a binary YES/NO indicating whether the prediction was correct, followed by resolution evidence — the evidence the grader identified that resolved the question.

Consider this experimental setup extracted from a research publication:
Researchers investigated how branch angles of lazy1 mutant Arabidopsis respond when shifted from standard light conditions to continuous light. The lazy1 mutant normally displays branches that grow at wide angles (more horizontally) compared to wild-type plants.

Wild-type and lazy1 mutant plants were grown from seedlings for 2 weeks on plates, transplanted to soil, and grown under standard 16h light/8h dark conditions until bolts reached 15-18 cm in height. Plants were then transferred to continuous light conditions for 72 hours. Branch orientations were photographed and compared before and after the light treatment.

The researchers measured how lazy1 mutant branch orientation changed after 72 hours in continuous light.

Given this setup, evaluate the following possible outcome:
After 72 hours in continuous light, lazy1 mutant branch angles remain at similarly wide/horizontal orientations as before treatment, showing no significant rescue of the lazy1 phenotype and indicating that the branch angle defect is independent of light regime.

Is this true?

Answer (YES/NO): NO